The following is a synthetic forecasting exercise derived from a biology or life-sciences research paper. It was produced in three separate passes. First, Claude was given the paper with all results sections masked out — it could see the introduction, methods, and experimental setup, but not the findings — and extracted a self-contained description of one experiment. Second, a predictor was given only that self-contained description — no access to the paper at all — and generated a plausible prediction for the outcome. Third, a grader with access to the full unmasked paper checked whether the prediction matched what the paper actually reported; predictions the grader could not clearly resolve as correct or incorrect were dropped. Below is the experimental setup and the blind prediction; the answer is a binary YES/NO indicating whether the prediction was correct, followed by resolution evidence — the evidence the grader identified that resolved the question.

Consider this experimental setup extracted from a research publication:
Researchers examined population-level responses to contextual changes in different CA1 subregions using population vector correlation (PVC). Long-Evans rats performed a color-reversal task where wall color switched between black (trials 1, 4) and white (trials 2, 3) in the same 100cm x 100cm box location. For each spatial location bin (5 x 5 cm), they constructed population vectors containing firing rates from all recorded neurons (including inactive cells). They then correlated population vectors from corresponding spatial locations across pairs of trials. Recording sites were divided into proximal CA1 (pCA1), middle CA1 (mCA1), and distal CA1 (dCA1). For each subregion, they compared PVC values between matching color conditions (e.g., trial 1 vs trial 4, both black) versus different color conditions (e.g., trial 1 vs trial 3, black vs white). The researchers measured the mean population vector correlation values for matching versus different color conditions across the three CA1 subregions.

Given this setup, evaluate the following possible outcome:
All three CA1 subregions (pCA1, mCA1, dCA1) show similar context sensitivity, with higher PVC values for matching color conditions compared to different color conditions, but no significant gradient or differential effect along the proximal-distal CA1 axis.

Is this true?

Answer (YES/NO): NO